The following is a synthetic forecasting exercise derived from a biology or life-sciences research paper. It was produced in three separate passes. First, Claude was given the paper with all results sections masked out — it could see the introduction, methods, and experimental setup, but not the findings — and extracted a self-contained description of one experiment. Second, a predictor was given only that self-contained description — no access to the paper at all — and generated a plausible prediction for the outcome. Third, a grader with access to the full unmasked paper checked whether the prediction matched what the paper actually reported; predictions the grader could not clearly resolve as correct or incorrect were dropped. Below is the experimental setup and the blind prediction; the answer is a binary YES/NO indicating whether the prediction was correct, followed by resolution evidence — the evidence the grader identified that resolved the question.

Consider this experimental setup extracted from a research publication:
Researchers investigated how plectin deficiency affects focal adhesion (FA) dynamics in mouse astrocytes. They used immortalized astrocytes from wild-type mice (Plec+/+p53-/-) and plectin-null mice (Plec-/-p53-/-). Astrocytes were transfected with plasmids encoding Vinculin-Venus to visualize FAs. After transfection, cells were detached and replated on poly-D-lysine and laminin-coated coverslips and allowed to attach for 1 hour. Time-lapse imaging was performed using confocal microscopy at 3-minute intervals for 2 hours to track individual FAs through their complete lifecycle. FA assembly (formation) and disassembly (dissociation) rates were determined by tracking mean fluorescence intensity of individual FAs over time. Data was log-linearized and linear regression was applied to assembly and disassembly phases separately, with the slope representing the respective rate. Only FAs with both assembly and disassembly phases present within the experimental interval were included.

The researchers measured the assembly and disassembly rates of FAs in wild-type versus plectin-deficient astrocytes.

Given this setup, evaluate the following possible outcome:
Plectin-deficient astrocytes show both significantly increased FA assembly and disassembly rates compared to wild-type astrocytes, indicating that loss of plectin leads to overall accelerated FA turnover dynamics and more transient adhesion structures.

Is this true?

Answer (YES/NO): NO